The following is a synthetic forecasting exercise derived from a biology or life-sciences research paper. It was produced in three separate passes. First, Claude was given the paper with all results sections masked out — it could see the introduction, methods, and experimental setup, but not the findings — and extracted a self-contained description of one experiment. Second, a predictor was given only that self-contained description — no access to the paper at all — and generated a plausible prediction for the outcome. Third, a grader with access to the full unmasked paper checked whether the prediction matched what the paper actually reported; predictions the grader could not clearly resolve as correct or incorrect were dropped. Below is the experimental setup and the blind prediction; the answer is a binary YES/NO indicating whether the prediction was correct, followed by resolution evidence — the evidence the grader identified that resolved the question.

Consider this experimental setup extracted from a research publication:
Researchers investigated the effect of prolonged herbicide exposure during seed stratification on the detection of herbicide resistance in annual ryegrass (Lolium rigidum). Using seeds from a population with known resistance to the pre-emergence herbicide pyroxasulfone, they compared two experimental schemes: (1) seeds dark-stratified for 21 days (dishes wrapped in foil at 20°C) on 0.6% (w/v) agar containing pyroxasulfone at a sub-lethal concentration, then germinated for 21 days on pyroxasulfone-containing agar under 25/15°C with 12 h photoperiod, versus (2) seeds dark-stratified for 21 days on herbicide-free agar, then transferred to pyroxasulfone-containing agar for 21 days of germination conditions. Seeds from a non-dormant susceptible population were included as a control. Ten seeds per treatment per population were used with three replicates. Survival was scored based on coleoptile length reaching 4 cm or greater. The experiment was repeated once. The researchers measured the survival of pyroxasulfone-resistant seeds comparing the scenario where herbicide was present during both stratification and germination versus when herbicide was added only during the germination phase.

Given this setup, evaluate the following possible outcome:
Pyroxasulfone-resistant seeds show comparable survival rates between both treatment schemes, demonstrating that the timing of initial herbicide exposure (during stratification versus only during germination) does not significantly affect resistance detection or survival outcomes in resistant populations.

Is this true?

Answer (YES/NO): YES